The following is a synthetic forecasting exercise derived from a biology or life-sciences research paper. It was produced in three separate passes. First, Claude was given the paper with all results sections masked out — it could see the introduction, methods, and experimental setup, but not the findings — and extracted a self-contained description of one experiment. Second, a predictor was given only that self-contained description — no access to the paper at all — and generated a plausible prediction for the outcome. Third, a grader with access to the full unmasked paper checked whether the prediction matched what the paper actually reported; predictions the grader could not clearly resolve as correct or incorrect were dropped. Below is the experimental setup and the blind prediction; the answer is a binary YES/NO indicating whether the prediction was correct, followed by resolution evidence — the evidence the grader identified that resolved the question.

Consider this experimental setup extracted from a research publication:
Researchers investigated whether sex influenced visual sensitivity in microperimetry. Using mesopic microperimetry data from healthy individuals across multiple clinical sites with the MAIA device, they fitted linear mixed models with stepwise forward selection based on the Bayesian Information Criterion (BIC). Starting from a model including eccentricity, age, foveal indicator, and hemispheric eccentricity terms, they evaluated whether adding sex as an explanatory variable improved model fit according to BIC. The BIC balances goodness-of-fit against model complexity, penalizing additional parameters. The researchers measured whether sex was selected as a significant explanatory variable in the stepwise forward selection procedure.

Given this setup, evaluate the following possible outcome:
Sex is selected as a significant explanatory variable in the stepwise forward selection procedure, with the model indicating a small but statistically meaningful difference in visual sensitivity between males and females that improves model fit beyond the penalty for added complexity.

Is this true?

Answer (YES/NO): NO